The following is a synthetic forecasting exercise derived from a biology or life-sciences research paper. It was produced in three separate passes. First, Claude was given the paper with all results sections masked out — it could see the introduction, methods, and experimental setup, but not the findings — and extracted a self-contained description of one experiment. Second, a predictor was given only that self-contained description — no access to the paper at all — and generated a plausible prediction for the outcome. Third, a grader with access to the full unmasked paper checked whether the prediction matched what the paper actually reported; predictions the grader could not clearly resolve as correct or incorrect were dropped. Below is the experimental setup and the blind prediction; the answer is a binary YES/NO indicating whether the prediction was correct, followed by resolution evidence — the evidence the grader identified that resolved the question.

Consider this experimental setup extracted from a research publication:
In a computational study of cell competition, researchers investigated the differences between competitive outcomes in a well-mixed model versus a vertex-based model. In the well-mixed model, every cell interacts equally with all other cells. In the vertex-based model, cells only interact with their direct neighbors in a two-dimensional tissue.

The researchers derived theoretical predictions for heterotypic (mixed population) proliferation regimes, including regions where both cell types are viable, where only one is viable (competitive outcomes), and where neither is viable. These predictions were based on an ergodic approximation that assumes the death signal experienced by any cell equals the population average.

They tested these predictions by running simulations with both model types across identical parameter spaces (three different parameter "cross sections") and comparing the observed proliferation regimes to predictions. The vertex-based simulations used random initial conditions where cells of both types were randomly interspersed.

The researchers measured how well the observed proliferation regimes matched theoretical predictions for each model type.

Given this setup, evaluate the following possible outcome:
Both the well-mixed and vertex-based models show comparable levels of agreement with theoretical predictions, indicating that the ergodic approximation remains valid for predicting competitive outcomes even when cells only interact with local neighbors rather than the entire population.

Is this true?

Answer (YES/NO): NO